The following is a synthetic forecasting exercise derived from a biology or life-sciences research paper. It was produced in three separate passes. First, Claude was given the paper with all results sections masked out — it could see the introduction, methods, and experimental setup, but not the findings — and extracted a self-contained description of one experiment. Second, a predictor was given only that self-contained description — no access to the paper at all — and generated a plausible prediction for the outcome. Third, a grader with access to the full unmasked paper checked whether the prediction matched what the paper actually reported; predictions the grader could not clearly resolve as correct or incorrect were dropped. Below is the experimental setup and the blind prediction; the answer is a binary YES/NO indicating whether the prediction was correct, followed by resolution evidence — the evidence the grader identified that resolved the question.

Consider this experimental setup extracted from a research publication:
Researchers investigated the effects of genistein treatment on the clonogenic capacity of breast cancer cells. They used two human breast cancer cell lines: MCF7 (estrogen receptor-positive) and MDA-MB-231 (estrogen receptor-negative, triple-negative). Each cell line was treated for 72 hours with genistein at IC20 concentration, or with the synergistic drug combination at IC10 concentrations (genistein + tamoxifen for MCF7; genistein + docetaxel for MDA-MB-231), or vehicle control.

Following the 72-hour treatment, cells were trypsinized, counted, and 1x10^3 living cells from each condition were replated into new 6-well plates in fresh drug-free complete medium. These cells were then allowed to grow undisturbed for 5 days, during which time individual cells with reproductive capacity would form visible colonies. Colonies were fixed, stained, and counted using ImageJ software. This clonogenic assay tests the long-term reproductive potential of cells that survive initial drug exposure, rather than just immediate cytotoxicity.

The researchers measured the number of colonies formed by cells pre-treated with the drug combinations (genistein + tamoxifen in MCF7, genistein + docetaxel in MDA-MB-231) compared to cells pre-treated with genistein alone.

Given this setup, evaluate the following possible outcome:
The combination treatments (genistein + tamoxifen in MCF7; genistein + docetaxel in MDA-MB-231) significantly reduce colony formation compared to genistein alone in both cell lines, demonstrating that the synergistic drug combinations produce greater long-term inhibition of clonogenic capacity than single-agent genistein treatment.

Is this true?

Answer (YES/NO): YES